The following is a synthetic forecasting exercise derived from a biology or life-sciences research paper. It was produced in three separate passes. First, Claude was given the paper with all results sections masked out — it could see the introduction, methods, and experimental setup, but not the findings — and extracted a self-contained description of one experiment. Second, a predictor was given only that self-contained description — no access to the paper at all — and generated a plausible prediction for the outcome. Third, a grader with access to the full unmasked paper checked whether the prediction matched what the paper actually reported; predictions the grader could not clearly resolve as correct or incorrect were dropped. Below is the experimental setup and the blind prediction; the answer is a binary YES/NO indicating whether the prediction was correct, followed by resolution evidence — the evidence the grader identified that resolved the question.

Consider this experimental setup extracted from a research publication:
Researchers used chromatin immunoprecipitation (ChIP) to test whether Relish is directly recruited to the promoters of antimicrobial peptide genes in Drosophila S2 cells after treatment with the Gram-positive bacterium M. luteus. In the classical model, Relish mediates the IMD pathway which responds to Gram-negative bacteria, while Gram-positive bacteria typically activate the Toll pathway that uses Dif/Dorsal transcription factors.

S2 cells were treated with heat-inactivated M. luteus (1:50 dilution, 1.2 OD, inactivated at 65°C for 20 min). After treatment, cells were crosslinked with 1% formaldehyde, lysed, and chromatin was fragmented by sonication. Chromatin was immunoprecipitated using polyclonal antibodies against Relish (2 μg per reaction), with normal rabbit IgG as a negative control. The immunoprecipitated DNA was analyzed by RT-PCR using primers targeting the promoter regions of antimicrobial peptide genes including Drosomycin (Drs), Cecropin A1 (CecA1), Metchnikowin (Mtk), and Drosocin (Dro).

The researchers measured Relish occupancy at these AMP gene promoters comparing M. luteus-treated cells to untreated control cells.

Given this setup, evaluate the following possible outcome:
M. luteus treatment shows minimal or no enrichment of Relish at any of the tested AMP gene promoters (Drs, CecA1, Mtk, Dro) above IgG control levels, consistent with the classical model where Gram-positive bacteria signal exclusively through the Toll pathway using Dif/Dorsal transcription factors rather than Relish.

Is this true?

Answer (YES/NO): NO